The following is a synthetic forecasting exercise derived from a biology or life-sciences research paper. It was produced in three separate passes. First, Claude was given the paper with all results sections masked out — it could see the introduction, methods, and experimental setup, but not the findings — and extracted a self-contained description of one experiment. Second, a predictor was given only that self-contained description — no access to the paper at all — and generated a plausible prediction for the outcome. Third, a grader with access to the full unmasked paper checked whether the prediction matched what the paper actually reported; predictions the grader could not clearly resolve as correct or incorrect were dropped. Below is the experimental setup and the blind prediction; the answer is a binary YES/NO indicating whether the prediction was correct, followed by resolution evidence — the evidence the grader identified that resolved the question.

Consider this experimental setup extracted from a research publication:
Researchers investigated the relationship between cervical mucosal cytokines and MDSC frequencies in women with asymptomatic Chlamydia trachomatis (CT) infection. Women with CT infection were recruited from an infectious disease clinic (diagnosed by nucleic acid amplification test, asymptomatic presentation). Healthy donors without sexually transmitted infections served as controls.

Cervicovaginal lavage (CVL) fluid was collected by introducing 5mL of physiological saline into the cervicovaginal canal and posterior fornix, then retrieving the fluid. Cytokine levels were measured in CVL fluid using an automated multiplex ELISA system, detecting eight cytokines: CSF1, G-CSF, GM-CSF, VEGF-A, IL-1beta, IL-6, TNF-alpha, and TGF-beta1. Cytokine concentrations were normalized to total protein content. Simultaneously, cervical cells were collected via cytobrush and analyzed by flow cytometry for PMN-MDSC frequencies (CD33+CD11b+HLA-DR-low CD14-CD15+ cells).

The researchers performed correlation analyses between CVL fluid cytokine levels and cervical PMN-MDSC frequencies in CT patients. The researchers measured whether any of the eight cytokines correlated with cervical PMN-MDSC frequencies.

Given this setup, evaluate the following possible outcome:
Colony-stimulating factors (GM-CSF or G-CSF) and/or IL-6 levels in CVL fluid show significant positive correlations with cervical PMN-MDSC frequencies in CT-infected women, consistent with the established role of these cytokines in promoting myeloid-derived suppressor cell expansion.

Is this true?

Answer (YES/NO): NO